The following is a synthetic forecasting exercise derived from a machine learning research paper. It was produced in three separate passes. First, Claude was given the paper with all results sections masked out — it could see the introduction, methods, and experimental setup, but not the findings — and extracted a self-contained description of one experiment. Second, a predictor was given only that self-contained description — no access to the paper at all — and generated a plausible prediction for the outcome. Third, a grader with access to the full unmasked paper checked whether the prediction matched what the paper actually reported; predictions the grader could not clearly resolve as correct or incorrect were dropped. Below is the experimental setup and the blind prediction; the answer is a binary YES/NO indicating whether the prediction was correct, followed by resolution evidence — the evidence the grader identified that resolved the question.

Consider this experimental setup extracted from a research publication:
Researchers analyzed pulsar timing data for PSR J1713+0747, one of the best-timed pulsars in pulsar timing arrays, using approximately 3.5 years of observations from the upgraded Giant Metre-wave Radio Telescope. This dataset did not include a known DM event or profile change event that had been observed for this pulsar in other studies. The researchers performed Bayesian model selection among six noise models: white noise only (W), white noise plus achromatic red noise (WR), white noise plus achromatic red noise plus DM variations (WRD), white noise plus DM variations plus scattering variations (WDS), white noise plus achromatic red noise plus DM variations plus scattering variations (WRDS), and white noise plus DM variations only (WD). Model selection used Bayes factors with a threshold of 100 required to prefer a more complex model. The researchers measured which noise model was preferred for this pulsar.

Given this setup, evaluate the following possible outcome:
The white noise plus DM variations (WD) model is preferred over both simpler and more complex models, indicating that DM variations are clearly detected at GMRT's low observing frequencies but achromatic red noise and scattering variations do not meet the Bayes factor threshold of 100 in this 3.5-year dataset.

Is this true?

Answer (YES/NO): NO